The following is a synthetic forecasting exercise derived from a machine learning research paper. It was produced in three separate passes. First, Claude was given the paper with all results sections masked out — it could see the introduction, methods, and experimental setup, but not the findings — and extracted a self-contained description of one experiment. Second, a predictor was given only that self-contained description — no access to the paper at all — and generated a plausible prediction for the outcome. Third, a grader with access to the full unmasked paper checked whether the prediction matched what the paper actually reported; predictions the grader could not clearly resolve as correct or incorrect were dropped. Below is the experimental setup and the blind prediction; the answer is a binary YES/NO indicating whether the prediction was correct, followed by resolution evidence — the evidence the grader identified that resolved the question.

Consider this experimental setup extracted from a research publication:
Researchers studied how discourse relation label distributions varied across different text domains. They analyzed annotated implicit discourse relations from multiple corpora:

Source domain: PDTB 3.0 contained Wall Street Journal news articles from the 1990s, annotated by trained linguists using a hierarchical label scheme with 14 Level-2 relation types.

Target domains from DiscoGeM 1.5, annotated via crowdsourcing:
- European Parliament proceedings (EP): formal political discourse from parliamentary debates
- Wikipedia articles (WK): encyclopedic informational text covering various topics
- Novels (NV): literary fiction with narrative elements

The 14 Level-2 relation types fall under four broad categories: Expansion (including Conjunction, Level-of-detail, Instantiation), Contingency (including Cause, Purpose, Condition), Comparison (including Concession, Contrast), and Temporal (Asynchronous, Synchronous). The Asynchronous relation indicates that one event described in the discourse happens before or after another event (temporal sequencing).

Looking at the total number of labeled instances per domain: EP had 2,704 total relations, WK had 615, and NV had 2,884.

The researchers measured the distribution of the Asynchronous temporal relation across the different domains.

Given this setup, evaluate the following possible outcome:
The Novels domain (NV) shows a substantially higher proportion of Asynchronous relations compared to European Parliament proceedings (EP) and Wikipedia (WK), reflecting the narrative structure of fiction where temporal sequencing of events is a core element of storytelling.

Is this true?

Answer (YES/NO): YES